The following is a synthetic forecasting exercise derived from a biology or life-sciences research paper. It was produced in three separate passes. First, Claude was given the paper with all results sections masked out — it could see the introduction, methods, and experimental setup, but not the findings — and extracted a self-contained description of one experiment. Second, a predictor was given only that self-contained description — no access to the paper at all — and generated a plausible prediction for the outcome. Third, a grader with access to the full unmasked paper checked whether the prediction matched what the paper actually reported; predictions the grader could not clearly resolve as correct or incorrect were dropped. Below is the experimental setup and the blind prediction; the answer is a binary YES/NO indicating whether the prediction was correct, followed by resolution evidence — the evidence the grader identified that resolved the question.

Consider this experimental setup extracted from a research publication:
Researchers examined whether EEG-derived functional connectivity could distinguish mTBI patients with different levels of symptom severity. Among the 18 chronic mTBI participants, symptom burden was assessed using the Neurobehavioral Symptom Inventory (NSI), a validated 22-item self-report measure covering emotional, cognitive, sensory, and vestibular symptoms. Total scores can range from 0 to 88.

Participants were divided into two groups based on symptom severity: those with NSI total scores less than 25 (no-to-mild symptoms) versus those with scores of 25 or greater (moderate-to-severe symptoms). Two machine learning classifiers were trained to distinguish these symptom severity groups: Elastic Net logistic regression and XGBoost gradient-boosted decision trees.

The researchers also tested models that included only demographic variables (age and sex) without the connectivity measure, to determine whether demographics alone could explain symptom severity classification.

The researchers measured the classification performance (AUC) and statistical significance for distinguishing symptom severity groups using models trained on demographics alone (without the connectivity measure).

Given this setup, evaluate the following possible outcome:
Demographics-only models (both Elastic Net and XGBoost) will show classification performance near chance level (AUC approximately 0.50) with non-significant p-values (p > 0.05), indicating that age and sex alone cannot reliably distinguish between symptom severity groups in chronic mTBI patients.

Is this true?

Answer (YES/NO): NO